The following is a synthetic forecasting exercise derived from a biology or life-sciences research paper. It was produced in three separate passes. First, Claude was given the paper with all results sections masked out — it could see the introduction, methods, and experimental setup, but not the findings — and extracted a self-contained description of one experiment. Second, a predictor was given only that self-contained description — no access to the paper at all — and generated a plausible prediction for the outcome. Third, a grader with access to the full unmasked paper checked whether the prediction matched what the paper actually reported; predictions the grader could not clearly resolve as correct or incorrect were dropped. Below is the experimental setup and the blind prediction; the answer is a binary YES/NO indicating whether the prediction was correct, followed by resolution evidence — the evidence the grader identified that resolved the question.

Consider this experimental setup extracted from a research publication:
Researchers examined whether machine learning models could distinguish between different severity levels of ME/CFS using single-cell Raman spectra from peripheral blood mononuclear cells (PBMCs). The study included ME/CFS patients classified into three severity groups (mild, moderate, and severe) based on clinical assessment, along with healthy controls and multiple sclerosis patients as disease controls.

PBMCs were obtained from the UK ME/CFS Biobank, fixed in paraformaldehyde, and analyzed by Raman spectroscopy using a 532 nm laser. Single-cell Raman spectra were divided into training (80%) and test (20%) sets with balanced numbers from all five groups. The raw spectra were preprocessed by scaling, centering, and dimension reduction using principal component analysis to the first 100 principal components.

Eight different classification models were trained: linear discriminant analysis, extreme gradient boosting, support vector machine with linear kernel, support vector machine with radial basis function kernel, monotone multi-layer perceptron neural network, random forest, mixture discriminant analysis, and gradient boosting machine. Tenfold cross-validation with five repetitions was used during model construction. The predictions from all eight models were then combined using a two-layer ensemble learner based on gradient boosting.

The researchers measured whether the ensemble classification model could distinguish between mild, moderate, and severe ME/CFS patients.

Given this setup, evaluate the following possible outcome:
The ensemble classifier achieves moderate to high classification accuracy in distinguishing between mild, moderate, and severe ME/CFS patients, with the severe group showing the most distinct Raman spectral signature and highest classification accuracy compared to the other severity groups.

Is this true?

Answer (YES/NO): NO